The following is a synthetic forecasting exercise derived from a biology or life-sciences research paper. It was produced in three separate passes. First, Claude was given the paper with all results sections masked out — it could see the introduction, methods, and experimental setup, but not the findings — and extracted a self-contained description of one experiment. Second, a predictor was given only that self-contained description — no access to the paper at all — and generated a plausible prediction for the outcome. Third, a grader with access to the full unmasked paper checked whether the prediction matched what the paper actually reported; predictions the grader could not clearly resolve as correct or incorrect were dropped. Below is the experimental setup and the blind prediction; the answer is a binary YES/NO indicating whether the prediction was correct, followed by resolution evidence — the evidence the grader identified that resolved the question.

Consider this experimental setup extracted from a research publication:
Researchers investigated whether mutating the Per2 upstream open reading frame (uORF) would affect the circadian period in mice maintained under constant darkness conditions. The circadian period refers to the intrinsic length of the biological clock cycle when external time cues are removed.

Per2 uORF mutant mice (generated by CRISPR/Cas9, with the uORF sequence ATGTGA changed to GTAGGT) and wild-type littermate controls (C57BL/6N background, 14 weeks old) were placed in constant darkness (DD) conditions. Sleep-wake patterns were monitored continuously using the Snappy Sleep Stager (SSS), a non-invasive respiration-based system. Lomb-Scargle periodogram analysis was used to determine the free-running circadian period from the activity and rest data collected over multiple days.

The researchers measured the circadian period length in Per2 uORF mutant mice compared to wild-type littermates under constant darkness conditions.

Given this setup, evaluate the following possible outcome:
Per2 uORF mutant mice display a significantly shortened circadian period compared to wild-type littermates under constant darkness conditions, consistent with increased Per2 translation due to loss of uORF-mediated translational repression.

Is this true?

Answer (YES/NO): NO